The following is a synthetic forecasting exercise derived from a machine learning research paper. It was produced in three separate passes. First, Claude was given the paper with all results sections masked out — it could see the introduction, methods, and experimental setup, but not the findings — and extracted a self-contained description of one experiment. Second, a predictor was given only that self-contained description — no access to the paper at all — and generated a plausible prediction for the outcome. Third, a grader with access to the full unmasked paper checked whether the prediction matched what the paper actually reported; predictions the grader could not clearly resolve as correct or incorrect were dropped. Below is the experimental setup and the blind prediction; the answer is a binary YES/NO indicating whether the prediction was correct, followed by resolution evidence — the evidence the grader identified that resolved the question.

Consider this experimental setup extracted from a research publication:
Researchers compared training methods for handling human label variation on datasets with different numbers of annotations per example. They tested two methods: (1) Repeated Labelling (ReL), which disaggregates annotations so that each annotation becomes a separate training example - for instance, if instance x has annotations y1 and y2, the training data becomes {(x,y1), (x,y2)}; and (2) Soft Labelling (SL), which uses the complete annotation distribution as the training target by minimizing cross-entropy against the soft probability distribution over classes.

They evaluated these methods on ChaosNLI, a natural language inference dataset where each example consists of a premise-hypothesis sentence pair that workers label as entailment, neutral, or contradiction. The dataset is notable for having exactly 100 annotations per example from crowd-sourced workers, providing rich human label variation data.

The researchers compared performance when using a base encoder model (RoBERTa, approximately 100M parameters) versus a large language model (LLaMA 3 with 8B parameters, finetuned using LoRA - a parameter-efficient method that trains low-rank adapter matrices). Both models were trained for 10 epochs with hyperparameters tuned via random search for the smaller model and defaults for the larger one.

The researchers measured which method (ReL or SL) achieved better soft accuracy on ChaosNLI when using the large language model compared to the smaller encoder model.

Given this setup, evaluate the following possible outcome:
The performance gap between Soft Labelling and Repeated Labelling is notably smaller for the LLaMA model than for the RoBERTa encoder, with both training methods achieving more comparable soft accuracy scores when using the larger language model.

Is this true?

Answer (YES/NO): NO